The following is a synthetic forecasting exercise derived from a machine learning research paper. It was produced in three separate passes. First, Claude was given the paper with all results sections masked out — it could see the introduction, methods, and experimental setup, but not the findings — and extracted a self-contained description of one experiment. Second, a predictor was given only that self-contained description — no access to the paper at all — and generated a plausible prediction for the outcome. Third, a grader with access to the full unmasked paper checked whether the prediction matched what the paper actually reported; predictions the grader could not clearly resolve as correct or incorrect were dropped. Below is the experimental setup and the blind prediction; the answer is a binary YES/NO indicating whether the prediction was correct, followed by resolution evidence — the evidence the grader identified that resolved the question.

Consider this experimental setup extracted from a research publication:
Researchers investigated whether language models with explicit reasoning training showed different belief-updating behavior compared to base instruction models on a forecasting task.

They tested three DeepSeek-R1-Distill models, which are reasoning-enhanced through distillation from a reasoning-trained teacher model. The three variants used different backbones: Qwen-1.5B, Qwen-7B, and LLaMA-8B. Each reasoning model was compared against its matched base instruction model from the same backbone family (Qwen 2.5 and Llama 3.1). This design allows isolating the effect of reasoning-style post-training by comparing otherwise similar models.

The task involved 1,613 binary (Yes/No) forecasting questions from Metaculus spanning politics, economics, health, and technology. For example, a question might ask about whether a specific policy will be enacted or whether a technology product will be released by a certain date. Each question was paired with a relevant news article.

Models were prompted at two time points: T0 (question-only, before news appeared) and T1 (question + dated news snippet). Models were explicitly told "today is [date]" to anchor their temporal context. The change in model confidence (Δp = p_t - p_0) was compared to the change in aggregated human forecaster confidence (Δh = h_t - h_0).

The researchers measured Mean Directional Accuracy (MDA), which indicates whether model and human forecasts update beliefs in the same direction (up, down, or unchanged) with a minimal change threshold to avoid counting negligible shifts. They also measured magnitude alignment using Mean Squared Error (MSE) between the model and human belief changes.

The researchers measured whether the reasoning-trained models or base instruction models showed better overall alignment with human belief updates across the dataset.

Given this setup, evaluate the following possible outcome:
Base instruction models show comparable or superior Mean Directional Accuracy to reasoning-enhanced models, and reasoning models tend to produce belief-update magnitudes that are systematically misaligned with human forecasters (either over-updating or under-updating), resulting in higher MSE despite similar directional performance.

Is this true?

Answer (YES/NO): NO